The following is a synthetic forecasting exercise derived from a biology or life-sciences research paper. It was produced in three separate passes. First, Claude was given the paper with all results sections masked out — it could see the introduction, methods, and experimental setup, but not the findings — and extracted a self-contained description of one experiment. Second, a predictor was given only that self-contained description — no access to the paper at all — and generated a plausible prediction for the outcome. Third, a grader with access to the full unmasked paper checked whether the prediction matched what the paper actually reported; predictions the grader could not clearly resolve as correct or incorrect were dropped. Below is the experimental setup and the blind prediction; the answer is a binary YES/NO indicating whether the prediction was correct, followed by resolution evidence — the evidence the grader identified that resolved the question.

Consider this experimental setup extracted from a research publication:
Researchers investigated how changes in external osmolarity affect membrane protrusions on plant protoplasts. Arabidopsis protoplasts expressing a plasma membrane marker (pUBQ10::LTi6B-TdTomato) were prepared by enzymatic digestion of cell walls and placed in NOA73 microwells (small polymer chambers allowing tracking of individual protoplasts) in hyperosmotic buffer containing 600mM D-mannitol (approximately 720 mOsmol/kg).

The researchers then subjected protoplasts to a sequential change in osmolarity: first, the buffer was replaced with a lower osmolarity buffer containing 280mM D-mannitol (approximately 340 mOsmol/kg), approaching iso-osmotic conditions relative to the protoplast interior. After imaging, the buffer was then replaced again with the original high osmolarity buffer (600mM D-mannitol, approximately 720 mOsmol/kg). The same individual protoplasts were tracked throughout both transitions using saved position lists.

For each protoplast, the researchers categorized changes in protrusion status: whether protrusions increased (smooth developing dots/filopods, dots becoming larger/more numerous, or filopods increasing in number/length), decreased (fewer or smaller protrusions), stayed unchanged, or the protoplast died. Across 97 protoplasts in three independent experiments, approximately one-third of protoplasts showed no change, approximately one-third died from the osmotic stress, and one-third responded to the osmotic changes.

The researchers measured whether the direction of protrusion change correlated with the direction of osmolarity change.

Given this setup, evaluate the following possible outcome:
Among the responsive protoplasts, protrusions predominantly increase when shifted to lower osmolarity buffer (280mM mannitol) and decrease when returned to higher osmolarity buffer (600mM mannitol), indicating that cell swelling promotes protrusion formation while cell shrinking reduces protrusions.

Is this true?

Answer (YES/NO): NO